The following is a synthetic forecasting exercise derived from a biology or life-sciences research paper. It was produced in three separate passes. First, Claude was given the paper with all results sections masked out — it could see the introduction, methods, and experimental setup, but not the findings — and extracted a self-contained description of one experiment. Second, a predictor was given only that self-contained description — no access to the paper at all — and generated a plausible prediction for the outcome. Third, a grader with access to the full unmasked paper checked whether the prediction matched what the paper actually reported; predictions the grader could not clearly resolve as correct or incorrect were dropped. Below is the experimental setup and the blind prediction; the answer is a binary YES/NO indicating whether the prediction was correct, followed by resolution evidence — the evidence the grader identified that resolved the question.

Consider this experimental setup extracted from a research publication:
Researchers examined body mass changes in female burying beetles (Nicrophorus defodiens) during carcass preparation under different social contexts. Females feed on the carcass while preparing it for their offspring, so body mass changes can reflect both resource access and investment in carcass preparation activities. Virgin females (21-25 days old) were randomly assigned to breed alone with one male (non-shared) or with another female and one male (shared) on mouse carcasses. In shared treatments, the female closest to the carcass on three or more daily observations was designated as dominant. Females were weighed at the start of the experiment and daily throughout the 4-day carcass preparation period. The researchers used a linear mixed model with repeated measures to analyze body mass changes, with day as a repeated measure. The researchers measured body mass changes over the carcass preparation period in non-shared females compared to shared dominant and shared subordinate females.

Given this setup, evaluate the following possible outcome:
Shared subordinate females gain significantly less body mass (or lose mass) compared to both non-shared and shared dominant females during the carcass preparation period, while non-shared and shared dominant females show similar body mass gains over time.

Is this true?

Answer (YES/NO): NO